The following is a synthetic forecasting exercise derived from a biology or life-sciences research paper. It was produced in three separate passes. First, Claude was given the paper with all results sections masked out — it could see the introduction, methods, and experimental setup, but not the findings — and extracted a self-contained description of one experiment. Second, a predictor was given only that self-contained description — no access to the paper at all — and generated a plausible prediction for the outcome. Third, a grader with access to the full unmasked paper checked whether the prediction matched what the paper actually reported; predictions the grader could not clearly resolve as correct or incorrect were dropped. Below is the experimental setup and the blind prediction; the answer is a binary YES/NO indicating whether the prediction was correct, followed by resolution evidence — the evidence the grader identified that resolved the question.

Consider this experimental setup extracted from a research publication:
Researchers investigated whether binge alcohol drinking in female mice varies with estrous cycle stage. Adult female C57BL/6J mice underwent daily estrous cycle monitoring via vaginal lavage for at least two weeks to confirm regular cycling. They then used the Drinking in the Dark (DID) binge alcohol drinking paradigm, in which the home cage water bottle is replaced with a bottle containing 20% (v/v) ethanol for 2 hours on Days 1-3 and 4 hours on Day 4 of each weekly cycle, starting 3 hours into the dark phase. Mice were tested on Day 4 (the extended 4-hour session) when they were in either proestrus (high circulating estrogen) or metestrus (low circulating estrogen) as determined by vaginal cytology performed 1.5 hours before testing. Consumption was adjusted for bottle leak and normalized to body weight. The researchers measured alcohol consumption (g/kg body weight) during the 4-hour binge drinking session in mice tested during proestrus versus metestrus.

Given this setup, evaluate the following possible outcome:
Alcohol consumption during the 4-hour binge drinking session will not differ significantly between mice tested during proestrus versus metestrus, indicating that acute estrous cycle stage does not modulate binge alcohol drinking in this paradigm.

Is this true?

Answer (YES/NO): NO